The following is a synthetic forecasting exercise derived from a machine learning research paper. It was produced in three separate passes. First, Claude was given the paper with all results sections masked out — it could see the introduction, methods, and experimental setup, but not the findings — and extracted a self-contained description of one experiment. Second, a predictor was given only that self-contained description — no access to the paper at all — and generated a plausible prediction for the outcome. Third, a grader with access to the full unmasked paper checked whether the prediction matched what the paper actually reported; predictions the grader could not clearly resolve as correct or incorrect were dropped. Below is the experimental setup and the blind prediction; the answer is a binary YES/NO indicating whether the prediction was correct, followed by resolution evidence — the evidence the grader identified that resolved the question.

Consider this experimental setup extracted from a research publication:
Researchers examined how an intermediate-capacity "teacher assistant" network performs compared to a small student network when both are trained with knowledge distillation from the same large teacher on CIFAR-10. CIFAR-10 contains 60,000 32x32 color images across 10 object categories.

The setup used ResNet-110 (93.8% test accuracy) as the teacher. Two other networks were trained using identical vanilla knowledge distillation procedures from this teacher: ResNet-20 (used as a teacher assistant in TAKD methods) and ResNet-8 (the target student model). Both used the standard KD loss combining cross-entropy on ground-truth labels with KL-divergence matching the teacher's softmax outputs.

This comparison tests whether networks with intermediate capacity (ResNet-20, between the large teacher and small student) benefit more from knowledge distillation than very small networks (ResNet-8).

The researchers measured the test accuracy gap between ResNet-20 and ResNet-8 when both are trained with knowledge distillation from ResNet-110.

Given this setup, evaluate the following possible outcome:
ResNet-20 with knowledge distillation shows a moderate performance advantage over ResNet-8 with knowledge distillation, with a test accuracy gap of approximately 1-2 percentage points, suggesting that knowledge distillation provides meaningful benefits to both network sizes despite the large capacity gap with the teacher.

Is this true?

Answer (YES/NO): NO